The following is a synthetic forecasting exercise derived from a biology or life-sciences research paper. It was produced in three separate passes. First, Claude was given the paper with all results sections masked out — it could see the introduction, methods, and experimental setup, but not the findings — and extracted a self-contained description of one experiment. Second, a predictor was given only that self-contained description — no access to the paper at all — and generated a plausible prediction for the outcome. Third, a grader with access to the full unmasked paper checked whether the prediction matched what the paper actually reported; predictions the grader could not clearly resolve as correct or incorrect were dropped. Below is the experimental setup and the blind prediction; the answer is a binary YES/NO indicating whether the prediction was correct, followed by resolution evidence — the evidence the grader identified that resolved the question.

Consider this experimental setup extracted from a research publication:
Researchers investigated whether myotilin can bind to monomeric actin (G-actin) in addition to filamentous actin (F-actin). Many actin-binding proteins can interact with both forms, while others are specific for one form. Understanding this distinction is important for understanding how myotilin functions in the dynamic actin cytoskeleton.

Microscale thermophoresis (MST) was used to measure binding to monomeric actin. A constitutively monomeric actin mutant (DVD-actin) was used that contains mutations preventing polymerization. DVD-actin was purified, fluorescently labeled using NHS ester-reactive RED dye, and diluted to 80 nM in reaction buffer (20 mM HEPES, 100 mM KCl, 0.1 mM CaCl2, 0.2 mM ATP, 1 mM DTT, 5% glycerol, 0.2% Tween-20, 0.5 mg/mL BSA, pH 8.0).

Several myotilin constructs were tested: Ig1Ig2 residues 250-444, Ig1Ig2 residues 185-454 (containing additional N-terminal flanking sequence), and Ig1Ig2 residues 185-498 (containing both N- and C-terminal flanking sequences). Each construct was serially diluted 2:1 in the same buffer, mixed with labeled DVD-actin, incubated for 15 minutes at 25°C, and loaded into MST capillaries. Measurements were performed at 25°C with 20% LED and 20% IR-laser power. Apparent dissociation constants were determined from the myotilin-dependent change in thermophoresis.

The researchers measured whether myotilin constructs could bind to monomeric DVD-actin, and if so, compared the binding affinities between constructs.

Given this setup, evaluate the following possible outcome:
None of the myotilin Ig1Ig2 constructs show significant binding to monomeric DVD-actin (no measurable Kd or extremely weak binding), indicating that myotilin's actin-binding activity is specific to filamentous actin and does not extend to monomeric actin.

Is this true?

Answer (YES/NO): NO